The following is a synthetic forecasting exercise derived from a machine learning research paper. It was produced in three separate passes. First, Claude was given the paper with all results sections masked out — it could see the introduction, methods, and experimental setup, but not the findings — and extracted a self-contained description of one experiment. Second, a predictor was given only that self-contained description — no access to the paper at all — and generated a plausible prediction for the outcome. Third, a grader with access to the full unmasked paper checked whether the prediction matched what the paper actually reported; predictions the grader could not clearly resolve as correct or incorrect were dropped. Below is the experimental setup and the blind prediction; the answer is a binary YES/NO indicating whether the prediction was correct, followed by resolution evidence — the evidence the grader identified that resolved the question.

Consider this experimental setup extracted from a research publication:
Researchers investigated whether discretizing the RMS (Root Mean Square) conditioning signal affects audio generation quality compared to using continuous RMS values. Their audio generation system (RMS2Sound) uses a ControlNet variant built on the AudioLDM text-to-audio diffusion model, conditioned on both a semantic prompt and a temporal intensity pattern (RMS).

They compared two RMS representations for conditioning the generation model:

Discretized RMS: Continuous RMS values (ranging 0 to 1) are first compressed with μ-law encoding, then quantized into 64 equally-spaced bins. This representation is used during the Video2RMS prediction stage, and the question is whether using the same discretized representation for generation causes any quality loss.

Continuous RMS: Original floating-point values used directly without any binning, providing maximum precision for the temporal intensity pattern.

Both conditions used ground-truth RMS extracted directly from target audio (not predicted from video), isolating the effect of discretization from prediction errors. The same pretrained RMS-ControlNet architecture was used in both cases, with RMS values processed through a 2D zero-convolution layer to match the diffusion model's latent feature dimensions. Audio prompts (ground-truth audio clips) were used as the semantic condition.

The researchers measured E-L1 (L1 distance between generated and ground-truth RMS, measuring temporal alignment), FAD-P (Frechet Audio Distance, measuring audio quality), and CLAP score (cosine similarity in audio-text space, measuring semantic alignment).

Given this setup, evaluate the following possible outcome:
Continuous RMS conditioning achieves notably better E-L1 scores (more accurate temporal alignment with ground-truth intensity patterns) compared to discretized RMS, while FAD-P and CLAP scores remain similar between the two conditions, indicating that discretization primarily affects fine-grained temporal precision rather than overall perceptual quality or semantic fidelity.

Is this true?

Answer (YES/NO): NO